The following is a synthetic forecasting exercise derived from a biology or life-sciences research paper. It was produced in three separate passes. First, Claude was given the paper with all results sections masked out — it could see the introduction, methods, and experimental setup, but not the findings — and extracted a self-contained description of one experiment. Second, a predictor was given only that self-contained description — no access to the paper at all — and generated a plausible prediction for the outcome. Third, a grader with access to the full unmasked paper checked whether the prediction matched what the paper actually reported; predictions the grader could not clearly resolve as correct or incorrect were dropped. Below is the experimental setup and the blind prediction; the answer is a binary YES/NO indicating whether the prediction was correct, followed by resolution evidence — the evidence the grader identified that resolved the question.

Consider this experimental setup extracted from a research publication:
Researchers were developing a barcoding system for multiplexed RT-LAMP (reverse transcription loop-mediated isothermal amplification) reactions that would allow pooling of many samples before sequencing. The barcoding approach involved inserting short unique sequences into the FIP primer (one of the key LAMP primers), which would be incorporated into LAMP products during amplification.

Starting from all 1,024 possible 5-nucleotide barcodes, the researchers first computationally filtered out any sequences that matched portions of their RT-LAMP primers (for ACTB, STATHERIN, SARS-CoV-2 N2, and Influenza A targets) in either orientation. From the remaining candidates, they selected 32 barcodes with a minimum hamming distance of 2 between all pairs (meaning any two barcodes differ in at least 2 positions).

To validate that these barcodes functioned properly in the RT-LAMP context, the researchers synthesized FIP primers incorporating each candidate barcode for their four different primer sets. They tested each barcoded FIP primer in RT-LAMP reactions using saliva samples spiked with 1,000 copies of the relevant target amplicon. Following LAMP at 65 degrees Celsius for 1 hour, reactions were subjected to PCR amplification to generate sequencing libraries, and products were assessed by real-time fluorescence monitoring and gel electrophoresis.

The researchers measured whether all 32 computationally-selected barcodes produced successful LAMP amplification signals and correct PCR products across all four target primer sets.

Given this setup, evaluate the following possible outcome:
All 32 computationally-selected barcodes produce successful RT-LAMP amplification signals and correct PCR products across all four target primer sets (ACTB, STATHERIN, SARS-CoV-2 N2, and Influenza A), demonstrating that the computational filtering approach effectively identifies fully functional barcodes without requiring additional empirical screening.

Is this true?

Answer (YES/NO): NO